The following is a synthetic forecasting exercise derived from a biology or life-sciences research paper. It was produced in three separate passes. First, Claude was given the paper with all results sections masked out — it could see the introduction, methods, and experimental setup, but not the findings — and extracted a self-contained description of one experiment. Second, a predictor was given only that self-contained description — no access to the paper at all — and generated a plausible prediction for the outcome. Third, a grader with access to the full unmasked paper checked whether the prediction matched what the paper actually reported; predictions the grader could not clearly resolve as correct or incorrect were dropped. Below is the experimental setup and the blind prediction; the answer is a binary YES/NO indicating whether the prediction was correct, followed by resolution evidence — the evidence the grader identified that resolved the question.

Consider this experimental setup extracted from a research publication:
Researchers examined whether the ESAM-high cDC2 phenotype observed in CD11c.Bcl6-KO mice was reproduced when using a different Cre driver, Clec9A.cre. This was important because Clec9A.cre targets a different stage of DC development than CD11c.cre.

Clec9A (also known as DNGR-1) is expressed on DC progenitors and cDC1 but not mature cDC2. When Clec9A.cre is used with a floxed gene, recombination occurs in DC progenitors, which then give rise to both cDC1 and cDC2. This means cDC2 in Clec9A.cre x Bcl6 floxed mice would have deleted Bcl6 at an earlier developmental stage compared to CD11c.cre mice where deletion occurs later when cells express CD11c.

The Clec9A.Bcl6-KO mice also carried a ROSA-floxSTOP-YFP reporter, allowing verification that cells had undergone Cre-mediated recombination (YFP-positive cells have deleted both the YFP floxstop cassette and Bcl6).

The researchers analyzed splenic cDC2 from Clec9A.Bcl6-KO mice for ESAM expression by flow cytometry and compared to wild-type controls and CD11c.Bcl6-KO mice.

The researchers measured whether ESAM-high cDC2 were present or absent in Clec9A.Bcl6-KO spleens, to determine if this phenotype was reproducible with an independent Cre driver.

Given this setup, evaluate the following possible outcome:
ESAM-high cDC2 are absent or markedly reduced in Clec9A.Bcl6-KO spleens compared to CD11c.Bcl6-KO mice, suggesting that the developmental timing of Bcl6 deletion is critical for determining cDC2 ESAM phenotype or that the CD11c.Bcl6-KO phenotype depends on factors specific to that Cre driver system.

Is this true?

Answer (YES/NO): NO